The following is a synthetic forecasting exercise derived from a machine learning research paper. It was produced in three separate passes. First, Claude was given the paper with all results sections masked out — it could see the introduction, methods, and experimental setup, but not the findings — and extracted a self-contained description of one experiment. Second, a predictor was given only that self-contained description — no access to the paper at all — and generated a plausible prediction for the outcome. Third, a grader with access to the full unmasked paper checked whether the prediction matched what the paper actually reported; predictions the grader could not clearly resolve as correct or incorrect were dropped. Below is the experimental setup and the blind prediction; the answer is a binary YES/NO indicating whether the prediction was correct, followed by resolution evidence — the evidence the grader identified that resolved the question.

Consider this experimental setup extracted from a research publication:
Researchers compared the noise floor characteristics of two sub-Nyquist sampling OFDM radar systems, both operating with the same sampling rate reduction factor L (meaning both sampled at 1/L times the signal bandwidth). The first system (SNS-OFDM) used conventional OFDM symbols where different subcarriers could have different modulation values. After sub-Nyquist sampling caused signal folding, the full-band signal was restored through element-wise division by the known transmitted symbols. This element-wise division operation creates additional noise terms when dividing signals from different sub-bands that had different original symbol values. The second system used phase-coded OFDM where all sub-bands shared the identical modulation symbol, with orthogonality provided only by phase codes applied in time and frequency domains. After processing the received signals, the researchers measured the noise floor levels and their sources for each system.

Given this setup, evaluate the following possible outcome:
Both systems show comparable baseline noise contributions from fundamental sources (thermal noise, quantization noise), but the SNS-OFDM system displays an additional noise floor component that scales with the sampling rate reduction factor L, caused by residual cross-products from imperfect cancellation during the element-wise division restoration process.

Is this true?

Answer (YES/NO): NO